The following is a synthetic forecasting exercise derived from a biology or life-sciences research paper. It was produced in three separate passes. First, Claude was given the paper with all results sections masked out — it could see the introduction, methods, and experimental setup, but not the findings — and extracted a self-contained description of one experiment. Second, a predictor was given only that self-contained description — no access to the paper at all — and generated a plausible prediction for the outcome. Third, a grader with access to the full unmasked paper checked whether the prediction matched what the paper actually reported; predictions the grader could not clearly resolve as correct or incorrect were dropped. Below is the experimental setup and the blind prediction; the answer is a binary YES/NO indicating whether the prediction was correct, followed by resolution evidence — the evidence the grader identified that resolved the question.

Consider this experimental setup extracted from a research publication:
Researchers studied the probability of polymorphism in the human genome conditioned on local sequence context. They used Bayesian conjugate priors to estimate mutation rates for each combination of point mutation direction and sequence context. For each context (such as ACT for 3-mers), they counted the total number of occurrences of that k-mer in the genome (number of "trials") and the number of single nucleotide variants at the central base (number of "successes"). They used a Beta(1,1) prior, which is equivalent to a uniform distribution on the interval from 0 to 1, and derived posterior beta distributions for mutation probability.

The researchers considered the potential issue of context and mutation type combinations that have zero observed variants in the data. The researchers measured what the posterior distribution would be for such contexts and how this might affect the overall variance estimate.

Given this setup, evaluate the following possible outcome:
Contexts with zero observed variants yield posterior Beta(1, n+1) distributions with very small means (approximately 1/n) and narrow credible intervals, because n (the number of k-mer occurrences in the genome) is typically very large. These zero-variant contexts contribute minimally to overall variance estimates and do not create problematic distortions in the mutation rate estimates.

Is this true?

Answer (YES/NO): NO